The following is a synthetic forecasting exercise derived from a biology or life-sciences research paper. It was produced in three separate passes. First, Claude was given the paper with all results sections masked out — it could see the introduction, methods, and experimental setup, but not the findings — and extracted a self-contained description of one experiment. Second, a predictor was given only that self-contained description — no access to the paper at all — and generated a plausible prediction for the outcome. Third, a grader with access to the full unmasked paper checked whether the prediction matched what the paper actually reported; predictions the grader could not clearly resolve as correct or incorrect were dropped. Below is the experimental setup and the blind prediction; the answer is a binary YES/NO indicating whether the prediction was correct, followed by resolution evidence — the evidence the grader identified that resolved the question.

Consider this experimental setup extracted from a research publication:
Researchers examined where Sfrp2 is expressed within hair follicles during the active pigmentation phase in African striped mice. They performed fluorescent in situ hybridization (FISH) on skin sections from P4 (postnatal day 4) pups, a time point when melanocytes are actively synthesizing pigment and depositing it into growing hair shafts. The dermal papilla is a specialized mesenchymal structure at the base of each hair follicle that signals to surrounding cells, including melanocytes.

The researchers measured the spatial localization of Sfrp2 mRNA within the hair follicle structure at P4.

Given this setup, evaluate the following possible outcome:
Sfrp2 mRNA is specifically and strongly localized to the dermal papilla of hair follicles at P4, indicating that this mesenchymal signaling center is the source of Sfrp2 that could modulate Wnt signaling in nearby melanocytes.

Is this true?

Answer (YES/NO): YES